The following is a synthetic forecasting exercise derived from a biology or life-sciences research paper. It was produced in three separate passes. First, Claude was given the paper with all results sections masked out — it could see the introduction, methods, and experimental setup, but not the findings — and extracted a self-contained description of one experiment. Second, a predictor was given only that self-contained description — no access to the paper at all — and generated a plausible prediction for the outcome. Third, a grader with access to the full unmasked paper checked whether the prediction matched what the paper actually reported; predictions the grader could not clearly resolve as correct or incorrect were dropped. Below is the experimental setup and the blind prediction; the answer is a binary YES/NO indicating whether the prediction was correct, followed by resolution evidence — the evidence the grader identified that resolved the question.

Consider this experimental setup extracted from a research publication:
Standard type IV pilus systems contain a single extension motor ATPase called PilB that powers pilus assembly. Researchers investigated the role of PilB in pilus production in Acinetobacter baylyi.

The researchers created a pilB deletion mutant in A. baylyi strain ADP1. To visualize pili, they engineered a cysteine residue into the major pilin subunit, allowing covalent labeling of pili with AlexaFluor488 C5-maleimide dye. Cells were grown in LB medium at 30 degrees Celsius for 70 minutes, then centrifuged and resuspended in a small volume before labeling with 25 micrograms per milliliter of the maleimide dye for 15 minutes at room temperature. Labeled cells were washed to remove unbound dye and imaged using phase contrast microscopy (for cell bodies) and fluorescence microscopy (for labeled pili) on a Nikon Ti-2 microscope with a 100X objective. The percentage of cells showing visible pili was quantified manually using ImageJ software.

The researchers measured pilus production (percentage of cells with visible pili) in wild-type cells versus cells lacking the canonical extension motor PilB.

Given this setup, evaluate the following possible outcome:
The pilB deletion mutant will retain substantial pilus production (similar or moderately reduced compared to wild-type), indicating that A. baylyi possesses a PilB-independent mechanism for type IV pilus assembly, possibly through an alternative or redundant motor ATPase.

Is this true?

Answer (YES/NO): YES